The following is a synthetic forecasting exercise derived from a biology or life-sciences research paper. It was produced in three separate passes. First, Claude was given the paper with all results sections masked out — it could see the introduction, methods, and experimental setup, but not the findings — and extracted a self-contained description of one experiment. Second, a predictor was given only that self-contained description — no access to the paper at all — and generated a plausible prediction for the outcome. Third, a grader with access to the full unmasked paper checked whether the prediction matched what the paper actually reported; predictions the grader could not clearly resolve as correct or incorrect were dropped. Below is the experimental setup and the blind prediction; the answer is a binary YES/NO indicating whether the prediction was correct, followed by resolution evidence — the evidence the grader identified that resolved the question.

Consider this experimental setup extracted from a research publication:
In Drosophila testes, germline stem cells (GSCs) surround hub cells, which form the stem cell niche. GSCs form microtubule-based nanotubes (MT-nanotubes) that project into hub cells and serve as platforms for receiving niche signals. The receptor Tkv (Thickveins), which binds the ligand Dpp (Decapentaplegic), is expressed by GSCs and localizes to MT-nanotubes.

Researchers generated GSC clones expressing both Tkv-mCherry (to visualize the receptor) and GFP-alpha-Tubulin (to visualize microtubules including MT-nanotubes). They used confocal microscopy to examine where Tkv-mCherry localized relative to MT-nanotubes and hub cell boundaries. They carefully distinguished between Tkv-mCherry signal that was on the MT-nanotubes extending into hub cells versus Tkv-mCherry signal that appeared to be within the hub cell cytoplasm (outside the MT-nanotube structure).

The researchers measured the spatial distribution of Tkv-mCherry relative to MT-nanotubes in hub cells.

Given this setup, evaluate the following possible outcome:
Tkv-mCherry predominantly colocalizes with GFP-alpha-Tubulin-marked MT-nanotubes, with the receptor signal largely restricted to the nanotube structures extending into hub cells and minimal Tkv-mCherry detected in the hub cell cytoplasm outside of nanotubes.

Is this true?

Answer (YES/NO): NO